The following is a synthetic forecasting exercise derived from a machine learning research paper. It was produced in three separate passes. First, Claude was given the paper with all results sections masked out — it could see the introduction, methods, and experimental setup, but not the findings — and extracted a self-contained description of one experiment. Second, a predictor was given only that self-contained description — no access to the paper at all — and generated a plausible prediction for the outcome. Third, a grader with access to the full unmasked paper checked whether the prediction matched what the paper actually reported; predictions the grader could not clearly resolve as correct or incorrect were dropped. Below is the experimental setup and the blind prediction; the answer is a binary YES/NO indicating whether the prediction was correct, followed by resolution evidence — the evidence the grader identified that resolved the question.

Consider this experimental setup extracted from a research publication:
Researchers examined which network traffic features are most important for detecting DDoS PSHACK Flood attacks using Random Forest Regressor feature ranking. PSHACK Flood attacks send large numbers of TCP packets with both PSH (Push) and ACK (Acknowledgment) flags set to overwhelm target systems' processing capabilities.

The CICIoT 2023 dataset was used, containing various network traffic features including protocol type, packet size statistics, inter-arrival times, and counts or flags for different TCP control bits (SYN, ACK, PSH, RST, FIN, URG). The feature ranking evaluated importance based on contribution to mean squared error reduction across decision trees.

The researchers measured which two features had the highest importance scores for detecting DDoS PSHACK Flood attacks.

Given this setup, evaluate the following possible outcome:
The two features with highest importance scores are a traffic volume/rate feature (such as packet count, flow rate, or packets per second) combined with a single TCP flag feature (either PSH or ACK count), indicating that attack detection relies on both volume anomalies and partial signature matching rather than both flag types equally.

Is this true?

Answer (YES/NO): NO